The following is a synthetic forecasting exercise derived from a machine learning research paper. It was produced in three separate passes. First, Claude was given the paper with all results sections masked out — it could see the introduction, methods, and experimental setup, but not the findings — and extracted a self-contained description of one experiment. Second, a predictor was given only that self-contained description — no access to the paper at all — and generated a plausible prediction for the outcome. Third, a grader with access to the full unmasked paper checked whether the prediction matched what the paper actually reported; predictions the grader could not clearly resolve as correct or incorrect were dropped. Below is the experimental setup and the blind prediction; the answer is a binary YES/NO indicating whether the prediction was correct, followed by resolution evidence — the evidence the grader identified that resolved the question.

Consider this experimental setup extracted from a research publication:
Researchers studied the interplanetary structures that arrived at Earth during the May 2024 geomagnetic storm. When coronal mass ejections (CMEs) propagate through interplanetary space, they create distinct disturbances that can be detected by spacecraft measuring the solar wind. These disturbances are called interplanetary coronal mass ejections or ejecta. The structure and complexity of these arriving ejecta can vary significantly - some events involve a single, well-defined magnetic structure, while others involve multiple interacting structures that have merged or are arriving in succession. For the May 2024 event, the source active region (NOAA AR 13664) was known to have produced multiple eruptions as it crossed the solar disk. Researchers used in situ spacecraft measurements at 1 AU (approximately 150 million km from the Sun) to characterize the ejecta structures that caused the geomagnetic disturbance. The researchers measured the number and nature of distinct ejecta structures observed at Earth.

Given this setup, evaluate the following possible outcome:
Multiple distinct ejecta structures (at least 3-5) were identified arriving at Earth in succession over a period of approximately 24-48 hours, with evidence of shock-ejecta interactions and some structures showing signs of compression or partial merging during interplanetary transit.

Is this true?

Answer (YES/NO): NO